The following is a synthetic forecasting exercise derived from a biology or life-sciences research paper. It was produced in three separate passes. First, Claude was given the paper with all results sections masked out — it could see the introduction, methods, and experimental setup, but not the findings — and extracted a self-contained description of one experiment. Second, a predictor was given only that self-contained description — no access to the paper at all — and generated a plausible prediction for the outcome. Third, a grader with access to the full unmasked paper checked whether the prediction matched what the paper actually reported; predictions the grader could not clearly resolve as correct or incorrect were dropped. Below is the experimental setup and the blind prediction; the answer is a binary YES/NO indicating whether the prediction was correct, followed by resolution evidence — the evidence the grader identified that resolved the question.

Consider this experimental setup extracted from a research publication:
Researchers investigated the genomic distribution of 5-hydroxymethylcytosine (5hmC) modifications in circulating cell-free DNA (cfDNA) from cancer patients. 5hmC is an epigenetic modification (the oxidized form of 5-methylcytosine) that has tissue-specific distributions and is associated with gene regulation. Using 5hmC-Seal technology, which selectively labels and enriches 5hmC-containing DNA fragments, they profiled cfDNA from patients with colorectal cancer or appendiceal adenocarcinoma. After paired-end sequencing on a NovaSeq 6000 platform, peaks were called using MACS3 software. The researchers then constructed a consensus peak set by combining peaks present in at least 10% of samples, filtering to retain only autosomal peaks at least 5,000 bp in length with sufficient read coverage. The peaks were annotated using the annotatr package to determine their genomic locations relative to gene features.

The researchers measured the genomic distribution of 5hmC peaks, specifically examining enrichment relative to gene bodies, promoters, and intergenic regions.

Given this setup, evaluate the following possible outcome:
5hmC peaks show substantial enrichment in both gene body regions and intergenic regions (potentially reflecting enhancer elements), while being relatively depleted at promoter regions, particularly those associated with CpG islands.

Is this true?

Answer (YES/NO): NO